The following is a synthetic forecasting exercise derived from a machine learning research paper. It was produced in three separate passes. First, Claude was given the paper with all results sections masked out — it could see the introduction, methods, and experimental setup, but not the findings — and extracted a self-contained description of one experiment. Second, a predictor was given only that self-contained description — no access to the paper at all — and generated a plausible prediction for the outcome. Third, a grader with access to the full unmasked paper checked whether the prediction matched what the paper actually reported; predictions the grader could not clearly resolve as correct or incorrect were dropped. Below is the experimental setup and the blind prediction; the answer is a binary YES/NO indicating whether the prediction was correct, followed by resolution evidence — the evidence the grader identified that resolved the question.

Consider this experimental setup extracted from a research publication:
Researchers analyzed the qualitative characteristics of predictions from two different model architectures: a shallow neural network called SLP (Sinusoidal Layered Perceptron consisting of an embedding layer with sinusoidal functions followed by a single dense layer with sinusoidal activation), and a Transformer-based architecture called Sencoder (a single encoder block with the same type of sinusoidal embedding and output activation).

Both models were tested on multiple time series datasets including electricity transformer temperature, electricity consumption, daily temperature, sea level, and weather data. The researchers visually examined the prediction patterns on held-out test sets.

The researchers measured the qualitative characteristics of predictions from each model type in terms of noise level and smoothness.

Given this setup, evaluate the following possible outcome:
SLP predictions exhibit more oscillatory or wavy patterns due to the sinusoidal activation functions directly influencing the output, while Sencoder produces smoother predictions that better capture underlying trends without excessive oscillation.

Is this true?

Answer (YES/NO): NO